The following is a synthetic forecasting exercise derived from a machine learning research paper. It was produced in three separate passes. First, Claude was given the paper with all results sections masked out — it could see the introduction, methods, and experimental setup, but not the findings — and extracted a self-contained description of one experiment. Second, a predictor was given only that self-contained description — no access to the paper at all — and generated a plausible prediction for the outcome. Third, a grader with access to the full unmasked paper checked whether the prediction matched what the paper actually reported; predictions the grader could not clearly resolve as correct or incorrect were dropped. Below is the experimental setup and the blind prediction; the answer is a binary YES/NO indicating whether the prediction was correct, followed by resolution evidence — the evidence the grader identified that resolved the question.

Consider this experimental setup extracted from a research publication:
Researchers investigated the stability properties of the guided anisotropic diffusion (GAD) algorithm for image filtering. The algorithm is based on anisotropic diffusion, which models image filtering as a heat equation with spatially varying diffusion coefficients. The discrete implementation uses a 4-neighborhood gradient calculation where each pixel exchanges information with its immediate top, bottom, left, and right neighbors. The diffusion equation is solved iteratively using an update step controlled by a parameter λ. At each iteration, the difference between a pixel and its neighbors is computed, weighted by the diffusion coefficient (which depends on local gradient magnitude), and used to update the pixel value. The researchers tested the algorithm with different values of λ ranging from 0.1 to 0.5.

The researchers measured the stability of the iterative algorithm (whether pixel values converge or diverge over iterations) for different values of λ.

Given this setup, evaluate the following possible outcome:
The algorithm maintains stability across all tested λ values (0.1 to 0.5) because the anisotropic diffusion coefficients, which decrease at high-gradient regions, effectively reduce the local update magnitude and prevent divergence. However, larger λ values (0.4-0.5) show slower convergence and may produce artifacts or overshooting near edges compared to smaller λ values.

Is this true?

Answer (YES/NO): NO